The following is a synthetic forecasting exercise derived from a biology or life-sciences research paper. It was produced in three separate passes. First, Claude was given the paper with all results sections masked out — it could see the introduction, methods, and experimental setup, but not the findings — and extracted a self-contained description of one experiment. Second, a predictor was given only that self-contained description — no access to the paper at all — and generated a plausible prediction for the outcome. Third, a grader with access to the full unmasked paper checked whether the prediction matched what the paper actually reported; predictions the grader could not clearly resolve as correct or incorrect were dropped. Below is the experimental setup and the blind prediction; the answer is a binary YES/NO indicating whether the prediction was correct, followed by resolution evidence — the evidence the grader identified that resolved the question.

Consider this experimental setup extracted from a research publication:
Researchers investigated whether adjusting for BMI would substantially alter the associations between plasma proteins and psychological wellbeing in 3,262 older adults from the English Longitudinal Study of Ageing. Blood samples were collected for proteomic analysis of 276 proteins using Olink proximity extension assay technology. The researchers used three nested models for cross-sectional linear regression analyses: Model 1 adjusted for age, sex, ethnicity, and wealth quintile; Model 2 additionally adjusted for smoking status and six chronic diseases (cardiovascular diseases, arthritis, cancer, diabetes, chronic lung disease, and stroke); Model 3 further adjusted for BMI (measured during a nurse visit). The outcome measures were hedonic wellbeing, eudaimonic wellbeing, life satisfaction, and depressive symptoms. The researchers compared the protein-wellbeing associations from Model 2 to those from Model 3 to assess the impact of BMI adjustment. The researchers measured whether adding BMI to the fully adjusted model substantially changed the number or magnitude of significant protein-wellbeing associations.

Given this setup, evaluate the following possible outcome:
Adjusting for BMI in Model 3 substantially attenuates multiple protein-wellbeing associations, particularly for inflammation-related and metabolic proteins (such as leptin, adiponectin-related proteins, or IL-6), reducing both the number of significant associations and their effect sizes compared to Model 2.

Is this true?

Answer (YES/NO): NO